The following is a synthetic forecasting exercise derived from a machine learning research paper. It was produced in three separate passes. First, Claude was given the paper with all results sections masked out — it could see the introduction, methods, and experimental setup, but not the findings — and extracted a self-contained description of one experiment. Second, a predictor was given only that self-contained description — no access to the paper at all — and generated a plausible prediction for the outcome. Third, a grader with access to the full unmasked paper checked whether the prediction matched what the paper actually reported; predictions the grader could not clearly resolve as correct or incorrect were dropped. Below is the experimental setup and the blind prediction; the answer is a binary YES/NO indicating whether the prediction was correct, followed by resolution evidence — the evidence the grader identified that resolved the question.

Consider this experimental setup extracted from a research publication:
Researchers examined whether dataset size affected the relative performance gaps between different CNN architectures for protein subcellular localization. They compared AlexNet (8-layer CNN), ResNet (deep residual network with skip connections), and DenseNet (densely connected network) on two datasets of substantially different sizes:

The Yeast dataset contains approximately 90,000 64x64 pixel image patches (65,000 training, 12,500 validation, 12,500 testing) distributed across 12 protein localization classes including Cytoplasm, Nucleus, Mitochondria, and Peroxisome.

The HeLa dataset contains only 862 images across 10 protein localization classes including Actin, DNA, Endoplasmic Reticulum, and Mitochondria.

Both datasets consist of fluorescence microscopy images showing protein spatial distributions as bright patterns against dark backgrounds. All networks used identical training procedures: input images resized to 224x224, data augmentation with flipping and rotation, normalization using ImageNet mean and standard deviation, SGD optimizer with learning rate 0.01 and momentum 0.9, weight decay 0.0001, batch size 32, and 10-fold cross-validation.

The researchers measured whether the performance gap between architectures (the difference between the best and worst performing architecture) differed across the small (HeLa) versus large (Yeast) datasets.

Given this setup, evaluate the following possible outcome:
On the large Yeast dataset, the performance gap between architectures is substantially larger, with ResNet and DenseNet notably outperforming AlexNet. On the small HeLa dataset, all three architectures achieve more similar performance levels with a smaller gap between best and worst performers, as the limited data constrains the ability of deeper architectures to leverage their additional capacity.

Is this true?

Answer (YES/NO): NO